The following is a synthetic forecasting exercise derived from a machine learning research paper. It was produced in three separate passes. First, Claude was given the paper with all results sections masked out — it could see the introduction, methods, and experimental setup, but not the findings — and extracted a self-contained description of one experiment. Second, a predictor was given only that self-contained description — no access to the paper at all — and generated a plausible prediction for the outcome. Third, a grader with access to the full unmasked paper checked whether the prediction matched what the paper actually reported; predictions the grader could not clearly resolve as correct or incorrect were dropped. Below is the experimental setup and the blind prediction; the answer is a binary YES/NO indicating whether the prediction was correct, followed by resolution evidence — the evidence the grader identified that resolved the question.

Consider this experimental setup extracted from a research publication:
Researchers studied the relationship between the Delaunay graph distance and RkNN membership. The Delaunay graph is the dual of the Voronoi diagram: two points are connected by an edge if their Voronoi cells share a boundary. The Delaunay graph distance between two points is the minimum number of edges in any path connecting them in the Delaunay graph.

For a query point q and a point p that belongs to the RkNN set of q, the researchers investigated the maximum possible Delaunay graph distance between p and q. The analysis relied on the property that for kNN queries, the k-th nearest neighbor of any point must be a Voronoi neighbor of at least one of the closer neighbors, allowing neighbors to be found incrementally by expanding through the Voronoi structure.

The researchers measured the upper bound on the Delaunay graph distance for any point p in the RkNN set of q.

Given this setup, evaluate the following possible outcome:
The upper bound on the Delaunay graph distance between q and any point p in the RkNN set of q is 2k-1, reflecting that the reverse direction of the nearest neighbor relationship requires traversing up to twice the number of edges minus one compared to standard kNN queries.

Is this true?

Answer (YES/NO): NO